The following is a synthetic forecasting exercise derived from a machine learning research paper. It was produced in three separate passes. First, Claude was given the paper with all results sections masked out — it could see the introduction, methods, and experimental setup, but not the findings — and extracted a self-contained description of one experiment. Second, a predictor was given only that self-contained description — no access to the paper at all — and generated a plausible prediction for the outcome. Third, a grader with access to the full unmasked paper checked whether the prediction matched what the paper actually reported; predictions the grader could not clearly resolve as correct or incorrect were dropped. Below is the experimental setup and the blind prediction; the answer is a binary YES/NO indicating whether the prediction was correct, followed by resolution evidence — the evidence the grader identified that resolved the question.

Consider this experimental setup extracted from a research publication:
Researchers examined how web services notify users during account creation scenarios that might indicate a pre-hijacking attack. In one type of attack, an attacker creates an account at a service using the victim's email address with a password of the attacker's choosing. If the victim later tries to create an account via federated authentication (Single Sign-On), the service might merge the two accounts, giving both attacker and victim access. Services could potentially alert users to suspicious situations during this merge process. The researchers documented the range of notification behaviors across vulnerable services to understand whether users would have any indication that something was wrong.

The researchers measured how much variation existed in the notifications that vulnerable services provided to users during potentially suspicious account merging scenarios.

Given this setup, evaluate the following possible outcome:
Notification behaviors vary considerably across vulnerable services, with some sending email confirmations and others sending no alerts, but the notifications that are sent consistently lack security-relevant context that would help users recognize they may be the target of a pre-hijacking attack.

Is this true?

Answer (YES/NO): NO